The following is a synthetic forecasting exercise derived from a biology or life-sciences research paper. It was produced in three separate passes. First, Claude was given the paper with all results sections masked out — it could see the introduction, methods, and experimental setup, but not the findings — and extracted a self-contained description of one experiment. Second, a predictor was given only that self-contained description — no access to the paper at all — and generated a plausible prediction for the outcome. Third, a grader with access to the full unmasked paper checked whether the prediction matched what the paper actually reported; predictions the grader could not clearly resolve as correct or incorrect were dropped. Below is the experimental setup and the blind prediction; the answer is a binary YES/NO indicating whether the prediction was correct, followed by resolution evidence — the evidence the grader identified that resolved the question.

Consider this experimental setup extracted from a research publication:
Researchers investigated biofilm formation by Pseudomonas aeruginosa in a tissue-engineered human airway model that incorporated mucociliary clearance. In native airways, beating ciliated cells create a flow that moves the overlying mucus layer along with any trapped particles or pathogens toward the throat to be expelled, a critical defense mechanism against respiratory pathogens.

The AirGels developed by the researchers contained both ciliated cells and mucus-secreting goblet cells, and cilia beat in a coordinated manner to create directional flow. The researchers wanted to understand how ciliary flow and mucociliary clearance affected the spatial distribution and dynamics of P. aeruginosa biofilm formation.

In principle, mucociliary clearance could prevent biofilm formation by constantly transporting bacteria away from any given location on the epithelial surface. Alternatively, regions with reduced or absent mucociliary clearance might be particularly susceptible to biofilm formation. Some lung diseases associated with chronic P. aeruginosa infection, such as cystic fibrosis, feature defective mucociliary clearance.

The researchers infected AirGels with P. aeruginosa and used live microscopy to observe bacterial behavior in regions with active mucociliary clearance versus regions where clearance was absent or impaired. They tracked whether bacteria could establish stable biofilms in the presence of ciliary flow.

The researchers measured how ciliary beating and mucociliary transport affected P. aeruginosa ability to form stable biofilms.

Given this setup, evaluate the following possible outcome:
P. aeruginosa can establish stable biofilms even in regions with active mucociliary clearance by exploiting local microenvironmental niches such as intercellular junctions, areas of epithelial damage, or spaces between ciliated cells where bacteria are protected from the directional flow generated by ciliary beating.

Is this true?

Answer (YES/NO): NO